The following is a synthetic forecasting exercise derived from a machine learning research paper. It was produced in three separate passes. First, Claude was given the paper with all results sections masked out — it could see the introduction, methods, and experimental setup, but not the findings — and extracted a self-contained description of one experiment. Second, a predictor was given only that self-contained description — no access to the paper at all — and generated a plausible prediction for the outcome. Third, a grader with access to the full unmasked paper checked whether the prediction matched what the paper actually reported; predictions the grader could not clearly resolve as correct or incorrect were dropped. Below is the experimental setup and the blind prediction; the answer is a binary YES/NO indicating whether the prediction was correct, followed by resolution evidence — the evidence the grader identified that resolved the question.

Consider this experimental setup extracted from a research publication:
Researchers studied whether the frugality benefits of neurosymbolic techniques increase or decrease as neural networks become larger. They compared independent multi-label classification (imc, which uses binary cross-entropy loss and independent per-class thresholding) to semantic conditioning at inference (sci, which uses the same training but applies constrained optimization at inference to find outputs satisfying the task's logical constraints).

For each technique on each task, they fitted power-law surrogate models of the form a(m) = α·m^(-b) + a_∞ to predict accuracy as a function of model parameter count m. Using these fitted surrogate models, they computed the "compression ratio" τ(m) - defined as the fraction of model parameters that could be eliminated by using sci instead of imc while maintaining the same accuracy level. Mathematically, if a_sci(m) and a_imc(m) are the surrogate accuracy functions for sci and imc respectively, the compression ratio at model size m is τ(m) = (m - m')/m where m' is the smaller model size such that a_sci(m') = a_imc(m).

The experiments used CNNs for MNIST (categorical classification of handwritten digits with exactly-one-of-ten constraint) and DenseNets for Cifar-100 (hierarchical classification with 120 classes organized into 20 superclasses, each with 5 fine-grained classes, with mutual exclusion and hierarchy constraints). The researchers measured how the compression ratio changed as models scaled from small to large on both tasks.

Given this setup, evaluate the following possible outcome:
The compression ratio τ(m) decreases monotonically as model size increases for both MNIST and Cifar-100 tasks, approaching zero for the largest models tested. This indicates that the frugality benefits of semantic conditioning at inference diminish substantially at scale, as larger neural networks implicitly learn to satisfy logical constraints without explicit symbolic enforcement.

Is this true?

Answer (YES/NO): NO